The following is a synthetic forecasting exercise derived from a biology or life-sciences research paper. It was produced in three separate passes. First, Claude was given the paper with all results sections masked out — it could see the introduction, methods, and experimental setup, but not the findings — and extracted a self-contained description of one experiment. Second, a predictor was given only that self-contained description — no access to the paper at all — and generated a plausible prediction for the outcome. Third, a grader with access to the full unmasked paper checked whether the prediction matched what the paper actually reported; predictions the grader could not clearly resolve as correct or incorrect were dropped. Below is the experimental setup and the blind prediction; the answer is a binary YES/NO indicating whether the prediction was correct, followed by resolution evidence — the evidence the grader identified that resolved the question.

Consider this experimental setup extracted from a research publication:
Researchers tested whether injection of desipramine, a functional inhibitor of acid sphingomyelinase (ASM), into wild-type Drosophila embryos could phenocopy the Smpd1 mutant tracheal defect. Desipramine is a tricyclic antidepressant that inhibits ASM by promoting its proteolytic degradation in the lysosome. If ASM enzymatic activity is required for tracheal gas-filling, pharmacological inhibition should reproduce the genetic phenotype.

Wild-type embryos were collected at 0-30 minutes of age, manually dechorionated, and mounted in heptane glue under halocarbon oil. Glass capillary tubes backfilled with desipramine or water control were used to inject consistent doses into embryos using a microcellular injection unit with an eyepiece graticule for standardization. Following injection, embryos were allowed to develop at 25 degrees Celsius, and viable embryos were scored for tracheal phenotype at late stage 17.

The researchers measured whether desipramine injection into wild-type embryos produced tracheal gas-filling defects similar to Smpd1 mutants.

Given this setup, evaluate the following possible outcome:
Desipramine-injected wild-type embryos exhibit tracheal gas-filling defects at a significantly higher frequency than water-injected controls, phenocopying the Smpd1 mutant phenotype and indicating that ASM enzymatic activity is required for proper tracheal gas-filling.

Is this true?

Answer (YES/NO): YES